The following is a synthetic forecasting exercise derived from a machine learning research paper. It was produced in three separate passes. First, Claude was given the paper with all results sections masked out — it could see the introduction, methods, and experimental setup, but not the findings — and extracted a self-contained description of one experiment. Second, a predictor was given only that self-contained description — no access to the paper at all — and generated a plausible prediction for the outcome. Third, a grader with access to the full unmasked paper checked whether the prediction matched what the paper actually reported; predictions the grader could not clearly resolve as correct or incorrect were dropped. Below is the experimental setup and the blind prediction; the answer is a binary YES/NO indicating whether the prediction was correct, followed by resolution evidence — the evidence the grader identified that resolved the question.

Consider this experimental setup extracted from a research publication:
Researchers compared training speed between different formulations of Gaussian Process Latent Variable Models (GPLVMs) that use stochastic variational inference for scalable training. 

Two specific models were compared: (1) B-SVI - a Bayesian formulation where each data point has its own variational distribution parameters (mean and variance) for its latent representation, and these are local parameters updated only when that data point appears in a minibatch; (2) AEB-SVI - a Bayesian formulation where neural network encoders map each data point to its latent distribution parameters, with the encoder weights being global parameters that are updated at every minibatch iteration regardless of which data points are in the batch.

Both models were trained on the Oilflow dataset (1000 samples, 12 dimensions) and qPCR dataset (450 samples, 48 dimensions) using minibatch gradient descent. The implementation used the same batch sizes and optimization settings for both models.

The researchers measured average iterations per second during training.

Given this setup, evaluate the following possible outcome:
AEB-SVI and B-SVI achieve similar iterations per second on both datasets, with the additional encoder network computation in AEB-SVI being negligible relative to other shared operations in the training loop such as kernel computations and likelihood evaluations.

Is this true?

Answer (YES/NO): NO